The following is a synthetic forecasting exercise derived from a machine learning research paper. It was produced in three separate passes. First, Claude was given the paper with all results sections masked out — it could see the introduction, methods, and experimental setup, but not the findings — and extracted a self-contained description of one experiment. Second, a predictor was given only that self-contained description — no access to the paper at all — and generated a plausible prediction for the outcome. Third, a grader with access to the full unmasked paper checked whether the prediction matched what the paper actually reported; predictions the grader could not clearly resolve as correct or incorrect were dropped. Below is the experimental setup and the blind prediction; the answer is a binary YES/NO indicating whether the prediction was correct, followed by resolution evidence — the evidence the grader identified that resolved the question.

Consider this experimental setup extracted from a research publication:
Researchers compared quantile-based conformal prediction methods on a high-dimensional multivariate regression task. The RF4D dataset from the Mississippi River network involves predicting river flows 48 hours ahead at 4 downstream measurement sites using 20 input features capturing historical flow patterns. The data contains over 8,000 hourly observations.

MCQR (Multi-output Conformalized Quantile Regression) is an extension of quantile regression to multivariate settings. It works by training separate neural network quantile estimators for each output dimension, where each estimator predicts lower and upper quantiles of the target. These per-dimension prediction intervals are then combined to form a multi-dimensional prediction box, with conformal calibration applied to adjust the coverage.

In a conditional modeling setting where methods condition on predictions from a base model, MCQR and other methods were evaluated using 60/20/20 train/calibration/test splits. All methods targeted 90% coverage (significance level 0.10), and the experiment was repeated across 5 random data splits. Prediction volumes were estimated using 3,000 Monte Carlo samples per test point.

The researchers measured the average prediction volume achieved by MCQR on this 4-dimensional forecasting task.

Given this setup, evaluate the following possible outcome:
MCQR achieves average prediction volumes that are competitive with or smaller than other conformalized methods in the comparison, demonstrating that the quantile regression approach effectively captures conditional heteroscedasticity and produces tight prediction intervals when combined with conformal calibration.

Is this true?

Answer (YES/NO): NO